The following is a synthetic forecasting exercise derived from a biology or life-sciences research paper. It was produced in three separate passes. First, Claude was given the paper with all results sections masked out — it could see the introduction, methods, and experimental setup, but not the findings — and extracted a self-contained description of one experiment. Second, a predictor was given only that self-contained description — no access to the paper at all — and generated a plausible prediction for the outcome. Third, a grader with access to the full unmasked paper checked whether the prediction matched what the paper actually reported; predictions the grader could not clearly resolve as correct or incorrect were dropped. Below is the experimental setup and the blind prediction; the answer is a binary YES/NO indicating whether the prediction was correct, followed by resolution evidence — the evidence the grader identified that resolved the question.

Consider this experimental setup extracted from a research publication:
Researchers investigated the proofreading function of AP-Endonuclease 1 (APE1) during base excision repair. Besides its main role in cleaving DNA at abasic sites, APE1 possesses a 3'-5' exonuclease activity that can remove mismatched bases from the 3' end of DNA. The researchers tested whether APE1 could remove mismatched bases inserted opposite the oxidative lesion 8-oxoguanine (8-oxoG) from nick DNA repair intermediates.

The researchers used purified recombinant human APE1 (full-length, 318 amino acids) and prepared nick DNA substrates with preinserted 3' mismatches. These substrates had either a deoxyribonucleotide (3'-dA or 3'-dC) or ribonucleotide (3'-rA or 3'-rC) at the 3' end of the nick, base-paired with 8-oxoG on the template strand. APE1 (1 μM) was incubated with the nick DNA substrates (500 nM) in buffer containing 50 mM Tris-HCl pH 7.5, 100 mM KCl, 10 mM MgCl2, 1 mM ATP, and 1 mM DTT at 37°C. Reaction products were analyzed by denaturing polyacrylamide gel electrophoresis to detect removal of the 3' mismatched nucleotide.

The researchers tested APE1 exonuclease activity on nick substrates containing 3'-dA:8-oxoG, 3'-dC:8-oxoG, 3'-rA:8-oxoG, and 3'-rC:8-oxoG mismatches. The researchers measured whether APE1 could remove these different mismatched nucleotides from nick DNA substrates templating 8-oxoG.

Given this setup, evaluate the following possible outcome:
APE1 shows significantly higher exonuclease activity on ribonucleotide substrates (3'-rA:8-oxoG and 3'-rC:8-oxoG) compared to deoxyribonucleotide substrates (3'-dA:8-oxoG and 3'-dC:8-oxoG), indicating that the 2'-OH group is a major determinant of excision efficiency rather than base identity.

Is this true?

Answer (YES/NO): YES